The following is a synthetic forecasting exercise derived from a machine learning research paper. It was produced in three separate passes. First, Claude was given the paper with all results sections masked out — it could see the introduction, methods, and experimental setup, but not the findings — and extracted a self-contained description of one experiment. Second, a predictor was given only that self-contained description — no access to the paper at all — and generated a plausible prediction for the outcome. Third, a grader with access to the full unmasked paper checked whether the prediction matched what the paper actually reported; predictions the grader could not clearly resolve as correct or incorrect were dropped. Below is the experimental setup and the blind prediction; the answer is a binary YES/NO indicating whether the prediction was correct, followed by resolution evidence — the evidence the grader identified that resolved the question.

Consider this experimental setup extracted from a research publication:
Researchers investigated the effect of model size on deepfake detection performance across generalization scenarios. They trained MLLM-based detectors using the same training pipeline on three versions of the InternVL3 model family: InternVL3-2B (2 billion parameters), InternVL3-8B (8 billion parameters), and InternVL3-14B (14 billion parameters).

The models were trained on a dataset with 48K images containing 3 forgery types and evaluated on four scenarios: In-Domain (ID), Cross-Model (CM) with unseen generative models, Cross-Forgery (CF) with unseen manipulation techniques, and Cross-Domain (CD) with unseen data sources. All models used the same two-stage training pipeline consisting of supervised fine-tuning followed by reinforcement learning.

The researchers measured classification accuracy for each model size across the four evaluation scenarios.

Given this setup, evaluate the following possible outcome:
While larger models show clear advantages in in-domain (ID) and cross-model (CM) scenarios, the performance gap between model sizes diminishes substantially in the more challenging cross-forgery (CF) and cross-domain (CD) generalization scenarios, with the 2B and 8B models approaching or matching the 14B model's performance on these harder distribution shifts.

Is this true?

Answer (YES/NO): NO